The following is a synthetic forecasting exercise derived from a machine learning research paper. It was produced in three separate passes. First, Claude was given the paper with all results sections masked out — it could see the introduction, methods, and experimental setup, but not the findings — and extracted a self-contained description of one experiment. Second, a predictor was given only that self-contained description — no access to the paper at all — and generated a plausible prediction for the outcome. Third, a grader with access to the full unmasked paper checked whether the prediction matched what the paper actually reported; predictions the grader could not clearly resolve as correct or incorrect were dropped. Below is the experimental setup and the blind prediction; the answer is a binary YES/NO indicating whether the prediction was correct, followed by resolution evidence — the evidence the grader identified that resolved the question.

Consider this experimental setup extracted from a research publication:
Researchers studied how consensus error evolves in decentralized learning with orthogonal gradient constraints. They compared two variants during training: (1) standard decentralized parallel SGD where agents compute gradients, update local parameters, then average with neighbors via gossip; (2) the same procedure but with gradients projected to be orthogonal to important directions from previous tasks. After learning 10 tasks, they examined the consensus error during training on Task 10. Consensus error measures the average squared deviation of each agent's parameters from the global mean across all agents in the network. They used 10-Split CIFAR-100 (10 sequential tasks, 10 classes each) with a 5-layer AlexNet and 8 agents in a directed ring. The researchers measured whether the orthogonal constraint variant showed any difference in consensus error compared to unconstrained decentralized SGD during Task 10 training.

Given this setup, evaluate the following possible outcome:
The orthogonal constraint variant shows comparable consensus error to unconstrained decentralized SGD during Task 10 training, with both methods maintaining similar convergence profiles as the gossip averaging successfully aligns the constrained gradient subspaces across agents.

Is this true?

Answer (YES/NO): YES